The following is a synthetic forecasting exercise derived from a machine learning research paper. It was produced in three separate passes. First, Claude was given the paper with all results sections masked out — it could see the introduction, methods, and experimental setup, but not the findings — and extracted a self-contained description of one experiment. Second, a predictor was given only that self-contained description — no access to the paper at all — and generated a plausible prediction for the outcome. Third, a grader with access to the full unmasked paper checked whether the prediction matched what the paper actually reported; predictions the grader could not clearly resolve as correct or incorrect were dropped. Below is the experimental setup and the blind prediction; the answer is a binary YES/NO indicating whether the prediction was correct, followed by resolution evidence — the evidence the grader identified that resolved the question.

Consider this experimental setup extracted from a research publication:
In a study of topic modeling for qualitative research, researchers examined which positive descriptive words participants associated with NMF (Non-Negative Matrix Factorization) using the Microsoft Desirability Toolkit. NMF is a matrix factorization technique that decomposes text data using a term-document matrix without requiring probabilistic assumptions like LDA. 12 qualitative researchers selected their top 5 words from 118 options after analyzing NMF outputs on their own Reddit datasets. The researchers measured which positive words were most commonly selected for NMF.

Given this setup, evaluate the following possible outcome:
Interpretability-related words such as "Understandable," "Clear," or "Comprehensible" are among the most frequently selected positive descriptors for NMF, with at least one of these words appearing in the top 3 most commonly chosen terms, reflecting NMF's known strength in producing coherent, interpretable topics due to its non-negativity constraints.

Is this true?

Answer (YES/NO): NO